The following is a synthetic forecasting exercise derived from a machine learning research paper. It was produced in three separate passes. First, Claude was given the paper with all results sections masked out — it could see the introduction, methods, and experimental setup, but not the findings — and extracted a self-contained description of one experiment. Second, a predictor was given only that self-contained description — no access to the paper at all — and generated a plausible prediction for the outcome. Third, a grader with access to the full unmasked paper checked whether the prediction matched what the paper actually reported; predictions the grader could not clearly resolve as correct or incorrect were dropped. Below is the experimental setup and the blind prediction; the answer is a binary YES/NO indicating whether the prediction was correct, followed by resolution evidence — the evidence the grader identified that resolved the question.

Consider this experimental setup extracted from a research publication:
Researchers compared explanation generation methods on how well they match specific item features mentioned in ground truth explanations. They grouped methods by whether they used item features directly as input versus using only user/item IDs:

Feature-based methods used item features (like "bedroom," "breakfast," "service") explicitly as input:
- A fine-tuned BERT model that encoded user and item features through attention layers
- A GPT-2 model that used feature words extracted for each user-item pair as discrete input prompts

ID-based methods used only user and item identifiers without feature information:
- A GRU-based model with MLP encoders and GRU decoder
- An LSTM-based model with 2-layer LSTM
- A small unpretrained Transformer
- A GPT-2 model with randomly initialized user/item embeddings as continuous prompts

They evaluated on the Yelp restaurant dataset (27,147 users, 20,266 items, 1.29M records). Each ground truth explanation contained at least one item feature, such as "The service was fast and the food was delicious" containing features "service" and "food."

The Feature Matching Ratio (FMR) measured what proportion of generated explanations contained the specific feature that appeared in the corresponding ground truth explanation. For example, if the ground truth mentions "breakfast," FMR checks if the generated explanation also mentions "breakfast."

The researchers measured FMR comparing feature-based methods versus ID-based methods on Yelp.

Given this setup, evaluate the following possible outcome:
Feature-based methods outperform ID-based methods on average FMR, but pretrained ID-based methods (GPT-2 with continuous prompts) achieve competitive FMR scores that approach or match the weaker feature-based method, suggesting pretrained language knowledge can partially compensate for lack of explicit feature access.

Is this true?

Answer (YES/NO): NO